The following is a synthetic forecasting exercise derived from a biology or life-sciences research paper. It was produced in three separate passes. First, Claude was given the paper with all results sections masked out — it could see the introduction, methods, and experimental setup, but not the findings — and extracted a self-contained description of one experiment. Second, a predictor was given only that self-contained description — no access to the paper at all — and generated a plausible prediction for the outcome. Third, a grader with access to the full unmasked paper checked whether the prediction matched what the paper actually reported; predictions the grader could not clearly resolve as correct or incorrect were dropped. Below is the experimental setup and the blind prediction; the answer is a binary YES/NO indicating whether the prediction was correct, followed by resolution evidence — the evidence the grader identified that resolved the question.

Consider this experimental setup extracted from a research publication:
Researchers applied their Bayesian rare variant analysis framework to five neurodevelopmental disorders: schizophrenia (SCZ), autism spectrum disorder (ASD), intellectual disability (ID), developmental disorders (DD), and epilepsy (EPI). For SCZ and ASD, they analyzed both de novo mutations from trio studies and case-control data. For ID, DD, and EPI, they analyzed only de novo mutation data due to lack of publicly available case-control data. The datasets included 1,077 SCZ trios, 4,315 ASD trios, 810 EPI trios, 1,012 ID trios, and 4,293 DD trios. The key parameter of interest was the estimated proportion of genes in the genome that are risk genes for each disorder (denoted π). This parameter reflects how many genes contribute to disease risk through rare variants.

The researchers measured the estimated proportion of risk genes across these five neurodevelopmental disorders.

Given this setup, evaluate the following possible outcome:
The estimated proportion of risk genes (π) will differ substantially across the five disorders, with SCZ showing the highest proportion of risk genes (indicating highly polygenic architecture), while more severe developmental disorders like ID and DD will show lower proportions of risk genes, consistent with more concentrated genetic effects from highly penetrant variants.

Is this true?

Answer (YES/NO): YES